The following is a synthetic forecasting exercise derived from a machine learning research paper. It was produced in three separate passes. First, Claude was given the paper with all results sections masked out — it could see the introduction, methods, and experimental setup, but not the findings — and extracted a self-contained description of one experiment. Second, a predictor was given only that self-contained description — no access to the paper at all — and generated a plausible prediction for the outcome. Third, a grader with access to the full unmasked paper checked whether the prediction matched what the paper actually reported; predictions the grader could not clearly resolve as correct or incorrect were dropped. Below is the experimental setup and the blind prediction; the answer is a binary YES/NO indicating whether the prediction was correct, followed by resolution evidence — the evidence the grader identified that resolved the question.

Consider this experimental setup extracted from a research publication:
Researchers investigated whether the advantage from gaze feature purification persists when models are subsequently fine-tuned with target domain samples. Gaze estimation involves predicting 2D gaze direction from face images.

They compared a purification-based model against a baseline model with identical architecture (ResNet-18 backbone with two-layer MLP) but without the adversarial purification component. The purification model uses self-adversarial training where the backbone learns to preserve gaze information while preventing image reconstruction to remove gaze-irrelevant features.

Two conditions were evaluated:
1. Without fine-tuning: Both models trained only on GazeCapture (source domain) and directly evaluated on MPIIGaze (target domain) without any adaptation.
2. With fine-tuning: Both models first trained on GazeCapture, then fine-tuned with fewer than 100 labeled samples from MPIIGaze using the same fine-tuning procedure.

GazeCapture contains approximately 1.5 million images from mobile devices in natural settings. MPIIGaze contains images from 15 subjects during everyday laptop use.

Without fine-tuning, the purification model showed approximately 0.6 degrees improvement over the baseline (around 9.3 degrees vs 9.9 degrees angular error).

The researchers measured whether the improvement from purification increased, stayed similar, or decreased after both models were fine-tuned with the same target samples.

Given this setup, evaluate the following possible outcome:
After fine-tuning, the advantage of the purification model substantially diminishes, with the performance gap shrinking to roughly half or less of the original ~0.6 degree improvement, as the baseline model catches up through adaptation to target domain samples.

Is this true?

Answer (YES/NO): YES